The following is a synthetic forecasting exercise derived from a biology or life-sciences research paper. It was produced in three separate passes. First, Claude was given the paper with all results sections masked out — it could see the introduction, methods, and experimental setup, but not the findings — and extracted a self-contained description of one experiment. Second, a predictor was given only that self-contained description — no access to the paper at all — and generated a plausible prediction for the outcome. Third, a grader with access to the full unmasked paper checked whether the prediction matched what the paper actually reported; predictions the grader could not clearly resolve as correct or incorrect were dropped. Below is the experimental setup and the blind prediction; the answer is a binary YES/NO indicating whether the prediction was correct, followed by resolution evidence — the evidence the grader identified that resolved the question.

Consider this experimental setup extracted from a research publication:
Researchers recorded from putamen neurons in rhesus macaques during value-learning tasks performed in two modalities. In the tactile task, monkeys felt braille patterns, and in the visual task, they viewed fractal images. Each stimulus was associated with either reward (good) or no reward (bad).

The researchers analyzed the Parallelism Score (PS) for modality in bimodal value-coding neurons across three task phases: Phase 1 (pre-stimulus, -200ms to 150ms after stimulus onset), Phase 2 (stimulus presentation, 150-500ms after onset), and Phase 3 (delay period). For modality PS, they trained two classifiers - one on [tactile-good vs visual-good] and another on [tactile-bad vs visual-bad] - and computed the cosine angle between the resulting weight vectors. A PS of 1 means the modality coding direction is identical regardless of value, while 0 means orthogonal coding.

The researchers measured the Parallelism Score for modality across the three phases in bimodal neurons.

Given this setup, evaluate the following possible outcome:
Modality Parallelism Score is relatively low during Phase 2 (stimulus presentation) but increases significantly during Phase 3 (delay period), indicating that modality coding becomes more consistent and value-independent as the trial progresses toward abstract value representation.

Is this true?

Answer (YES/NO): NO